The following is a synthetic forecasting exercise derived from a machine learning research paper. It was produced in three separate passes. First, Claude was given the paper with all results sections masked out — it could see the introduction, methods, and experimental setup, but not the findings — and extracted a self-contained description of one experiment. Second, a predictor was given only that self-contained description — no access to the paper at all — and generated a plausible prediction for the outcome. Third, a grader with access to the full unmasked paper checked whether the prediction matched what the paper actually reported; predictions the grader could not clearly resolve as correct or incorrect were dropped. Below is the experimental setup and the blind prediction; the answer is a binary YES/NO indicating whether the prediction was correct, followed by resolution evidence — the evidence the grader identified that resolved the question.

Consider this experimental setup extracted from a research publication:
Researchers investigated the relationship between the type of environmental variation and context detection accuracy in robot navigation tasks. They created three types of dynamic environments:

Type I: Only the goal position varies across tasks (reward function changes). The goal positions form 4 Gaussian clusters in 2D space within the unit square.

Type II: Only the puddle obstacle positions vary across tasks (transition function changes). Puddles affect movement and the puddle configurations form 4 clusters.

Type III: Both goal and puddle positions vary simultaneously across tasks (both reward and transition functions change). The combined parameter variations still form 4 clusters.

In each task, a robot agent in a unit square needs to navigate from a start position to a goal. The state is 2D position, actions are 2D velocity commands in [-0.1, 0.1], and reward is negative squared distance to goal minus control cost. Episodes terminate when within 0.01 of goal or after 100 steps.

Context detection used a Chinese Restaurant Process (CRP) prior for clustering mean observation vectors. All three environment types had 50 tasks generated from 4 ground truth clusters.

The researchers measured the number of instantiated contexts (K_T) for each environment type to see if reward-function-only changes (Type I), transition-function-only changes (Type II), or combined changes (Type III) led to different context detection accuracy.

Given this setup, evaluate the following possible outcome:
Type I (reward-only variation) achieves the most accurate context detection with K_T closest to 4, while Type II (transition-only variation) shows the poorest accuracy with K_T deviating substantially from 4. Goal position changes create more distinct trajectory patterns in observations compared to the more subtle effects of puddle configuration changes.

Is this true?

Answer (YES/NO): NO